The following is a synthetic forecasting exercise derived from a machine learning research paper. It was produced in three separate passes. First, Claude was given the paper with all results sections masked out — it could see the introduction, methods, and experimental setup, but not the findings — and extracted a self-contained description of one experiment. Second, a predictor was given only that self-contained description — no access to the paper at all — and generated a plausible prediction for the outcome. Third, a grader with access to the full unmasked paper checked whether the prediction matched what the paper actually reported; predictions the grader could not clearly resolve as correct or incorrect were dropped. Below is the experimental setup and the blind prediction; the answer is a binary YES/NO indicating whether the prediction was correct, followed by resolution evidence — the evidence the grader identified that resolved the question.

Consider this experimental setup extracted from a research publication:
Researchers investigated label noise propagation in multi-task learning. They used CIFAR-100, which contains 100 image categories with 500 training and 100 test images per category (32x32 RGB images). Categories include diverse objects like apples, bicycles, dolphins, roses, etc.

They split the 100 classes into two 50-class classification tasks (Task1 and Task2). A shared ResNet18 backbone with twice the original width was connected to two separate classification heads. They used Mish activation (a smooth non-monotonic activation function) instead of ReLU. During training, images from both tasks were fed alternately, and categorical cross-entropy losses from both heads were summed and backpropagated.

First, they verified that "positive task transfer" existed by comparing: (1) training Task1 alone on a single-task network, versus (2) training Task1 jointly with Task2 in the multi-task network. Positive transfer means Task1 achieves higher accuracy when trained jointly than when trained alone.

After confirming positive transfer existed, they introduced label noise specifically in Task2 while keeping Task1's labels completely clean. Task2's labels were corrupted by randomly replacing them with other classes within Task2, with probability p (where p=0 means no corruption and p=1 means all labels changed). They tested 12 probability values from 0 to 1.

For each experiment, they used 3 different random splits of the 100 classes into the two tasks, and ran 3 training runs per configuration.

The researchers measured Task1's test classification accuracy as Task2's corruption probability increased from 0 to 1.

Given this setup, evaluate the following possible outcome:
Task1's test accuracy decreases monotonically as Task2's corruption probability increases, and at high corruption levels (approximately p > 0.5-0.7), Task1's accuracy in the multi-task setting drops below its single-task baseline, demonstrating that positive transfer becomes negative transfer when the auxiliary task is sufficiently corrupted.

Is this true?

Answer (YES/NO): NO